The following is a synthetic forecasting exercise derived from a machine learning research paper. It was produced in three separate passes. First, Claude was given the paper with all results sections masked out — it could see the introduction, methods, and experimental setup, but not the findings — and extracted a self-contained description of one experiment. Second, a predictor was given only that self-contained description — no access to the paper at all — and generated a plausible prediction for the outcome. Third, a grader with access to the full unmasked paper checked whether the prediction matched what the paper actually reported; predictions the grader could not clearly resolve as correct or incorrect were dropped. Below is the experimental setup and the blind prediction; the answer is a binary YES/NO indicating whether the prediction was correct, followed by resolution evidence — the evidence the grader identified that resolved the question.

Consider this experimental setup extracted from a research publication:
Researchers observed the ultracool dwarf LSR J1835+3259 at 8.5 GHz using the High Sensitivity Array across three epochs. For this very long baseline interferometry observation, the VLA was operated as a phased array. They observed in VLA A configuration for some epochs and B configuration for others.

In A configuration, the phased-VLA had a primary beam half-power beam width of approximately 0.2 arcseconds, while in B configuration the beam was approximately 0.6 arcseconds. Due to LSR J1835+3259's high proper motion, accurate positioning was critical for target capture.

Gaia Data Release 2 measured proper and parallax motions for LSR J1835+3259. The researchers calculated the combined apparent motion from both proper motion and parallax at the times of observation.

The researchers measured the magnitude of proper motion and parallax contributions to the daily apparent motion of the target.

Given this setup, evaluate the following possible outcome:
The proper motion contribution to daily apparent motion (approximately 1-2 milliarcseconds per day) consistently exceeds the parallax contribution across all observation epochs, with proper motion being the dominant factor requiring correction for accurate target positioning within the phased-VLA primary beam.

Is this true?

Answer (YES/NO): NO